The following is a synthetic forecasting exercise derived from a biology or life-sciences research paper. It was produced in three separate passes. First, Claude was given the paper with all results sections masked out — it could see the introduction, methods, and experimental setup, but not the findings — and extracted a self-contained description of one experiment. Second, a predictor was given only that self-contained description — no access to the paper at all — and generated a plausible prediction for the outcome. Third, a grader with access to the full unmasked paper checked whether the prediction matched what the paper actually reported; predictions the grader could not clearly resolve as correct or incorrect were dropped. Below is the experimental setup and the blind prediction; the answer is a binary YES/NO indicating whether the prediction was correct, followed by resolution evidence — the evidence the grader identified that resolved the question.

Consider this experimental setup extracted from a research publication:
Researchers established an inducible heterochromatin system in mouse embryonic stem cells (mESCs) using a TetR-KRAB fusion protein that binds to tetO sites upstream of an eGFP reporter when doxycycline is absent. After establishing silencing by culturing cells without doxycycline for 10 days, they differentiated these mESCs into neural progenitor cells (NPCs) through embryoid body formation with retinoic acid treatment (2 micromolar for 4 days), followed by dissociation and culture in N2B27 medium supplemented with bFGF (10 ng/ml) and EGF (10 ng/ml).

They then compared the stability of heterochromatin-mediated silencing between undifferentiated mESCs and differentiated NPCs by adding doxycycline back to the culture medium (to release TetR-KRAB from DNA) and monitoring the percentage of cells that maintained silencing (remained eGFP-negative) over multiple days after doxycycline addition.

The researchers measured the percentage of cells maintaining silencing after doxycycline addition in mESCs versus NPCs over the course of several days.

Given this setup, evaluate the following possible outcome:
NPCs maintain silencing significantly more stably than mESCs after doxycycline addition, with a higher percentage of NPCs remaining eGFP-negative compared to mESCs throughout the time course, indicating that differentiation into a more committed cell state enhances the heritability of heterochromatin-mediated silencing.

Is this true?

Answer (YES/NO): YES